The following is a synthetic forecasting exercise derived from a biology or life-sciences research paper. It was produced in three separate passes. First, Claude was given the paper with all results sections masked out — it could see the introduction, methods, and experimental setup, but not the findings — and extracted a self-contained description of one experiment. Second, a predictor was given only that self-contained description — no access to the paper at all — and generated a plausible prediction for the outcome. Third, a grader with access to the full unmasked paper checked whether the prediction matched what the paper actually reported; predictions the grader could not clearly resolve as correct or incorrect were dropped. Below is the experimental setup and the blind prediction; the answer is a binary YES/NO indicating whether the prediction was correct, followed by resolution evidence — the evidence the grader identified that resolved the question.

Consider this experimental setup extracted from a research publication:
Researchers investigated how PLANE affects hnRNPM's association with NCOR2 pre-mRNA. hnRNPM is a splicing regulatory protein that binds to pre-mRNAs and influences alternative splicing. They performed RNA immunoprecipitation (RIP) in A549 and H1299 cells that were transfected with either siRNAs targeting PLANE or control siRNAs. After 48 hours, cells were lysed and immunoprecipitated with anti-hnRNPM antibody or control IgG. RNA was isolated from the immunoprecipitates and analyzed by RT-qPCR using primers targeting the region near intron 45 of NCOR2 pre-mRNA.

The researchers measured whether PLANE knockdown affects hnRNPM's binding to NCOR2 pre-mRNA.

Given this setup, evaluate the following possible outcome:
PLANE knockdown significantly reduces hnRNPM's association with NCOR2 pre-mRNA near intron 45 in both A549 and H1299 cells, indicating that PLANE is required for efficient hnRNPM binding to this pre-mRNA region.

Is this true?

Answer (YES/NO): YES